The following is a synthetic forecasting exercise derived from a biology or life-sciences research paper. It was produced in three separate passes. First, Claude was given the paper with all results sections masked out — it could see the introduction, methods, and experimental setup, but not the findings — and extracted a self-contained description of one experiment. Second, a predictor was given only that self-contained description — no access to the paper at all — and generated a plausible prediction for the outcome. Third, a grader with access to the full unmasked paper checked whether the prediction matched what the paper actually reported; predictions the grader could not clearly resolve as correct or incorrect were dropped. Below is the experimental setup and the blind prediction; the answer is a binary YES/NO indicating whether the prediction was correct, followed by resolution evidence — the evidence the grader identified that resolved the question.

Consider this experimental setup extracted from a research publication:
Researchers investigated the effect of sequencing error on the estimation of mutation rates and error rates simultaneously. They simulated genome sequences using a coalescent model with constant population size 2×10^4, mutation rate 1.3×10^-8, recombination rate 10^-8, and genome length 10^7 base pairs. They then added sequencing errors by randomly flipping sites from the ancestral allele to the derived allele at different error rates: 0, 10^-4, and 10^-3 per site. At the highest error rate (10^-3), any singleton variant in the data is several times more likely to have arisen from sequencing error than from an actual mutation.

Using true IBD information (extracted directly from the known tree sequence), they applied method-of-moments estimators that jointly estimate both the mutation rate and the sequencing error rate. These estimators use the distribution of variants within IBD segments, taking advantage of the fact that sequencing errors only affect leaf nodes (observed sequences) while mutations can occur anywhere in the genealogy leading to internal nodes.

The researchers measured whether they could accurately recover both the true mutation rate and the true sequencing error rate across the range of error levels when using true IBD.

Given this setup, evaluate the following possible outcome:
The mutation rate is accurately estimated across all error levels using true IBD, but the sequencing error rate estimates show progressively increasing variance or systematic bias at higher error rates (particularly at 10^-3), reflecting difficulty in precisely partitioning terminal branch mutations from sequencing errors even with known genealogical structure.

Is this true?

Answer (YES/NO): NO